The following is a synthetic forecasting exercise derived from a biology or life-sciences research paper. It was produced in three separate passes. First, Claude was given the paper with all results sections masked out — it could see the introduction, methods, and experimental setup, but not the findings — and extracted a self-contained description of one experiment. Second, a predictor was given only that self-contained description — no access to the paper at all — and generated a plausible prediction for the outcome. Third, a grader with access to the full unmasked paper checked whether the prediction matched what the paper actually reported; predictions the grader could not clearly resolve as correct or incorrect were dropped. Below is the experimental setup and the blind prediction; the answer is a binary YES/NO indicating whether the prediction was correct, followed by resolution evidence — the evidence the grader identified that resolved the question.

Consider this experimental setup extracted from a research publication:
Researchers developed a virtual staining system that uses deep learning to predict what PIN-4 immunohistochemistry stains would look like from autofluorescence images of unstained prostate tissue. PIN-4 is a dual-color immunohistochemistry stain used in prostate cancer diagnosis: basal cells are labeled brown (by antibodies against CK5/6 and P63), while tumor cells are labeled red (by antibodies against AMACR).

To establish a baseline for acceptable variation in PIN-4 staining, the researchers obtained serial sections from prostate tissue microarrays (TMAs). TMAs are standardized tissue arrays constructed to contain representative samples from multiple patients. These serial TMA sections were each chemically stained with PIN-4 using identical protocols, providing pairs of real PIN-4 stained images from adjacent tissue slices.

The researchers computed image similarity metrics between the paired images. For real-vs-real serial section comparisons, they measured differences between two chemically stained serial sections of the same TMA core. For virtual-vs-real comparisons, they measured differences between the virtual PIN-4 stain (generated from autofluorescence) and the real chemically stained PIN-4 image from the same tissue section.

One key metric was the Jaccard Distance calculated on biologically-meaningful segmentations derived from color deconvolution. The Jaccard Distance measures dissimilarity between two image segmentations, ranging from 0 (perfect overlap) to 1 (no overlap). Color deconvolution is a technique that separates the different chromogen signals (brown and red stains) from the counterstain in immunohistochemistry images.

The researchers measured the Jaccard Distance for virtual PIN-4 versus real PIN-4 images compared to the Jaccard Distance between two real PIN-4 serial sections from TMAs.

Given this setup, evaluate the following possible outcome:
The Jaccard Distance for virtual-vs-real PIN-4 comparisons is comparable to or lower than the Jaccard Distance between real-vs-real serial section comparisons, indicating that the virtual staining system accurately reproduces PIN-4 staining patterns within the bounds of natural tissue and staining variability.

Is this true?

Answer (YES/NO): YES